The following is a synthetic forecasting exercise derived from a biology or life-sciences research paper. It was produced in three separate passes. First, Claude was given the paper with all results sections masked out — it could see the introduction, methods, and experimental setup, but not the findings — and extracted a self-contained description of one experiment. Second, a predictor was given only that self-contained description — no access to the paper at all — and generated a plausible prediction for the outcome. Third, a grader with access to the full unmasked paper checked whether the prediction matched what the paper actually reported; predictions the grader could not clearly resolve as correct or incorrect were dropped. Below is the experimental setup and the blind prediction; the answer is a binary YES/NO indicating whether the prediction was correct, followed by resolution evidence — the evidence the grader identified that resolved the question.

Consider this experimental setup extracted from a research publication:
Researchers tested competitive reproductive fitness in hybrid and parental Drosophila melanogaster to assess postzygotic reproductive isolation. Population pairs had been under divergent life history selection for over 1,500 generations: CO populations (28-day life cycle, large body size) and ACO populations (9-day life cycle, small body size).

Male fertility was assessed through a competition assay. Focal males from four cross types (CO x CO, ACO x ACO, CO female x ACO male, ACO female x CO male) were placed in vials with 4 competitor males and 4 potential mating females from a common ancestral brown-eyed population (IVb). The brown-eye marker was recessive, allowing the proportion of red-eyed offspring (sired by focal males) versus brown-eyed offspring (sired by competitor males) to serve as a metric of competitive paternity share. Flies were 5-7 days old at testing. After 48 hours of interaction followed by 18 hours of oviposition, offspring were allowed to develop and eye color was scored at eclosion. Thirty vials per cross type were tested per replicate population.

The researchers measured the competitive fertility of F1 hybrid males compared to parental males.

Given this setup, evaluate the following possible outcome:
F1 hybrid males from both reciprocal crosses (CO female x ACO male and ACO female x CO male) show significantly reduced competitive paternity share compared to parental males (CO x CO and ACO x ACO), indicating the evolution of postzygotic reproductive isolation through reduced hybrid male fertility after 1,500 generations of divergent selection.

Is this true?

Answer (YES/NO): NO